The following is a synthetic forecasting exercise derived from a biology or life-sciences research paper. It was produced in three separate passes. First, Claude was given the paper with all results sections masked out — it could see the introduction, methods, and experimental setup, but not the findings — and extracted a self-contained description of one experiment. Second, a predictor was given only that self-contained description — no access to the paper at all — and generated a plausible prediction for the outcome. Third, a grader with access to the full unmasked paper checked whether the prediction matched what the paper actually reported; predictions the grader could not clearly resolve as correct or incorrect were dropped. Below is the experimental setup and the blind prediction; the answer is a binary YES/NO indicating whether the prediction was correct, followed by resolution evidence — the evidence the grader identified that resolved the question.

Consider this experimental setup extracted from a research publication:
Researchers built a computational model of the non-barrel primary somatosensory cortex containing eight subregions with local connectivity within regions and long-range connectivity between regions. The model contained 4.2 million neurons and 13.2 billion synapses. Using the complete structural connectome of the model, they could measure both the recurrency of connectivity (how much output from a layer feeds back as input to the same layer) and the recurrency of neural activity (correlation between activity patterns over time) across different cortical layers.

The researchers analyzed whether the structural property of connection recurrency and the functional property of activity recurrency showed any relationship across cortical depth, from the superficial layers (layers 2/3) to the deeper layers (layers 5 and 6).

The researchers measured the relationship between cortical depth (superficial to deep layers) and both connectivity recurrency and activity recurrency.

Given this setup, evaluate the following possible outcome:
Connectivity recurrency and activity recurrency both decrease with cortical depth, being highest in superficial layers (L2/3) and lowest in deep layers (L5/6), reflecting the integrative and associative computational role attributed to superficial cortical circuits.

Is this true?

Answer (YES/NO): NO